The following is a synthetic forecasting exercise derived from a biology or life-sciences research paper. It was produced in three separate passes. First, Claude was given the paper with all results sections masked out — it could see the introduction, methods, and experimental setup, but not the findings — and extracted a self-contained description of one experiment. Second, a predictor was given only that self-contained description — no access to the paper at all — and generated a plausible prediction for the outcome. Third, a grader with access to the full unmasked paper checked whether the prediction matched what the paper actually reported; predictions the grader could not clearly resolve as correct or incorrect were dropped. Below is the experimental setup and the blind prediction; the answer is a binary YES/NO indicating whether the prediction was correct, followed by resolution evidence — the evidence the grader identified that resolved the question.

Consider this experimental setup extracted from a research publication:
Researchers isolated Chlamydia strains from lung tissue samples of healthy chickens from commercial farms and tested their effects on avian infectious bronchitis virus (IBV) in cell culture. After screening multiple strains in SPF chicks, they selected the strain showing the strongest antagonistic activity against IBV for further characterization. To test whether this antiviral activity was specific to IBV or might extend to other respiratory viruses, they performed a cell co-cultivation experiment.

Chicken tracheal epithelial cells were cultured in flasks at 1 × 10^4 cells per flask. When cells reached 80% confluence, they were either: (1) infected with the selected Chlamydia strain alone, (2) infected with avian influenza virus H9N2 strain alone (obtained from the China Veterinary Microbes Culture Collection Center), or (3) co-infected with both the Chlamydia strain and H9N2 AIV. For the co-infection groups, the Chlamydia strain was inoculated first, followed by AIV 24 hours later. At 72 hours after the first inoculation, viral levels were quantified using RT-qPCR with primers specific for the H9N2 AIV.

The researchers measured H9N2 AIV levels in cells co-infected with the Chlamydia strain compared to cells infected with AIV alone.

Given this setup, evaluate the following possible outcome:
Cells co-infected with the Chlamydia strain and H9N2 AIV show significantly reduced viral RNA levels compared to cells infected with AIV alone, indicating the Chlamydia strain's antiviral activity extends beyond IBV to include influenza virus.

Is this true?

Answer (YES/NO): YES